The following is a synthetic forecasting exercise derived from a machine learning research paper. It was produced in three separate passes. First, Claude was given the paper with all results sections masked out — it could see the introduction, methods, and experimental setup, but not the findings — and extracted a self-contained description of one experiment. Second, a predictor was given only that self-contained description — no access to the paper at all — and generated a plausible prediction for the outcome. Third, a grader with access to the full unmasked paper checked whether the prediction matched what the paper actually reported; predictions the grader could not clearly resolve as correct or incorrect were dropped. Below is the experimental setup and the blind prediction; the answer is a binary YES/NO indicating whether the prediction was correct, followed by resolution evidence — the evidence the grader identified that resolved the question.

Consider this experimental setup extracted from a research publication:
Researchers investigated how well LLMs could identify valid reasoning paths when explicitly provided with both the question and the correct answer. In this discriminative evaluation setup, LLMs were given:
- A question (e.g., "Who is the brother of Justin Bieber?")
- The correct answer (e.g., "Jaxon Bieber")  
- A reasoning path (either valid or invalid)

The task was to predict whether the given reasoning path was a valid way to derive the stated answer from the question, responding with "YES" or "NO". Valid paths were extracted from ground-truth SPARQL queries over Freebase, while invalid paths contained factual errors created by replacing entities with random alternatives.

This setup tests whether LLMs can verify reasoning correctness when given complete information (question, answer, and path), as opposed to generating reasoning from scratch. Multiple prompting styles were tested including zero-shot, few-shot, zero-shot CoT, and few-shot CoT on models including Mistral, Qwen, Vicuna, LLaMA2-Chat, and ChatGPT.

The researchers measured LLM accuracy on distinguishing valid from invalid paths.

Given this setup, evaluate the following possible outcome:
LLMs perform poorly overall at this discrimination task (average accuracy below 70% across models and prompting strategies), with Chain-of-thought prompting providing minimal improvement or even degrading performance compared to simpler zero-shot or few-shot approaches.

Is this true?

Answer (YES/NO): NO